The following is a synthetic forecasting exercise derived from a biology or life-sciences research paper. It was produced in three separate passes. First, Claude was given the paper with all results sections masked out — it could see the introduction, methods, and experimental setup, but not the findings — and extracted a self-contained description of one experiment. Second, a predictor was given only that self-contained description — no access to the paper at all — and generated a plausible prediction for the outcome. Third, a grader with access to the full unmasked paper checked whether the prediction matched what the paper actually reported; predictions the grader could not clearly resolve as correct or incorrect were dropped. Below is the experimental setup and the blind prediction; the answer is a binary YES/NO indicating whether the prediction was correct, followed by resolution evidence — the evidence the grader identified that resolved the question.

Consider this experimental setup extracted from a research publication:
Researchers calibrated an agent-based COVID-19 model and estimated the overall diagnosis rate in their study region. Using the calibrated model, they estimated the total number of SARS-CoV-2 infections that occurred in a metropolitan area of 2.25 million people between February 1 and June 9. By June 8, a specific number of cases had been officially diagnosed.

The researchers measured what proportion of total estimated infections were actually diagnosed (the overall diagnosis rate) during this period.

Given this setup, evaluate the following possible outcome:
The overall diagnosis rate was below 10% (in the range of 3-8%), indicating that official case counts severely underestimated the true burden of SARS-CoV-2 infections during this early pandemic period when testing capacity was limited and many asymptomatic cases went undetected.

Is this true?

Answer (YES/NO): NO